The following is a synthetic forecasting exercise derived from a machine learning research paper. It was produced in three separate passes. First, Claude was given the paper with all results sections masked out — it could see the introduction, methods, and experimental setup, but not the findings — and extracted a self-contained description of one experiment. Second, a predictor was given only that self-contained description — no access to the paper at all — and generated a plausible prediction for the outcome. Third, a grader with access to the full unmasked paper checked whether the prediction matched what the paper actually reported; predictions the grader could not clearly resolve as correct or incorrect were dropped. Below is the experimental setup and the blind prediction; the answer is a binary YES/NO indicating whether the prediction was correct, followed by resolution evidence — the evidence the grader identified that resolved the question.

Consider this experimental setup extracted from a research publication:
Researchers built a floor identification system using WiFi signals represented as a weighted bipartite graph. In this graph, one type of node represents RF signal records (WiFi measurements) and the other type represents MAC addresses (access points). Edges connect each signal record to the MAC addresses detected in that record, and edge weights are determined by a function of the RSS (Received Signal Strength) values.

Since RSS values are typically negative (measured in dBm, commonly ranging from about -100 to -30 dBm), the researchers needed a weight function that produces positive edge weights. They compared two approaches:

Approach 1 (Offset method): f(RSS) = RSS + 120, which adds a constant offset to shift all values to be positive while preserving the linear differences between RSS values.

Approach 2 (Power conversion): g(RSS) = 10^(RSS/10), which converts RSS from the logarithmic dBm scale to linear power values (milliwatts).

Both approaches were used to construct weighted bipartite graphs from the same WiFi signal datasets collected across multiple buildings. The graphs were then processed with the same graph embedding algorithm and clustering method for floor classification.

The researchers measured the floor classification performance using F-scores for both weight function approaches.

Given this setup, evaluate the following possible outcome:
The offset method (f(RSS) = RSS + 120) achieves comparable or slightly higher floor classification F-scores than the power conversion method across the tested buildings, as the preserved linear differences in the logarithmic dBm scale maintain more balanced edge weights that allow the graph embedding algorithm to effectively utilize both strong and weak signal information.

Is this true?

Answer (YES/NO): NO